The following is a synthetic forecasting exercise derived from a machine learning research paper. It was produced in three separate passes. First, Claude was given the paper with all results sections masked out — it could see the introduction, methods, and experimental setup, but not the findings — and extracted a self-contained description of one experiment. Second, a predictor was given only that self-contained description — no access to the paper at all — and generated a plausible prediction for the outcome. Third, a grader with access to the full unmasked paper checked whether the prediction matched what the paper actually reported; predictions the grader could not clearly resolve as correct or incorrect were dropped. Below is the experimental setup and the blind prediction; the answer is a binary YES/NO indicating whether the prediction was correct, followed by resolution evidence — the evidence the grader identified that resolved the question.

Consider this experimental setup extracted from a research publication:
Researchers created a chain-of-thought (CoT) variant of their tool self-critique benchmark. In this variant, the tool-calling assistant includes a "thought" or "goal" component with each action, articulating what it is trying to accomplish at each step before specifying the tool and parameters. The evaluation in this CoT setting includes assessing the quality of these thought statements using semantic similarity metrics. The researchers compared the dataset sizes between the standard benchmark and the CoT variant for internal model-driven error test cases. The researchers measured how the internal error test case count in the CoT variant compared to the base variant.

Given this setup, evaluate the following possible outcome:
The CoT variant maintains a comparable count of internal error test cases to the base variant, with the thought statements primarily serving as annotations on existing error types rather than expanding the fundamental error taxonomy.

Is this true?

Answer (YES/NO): NO